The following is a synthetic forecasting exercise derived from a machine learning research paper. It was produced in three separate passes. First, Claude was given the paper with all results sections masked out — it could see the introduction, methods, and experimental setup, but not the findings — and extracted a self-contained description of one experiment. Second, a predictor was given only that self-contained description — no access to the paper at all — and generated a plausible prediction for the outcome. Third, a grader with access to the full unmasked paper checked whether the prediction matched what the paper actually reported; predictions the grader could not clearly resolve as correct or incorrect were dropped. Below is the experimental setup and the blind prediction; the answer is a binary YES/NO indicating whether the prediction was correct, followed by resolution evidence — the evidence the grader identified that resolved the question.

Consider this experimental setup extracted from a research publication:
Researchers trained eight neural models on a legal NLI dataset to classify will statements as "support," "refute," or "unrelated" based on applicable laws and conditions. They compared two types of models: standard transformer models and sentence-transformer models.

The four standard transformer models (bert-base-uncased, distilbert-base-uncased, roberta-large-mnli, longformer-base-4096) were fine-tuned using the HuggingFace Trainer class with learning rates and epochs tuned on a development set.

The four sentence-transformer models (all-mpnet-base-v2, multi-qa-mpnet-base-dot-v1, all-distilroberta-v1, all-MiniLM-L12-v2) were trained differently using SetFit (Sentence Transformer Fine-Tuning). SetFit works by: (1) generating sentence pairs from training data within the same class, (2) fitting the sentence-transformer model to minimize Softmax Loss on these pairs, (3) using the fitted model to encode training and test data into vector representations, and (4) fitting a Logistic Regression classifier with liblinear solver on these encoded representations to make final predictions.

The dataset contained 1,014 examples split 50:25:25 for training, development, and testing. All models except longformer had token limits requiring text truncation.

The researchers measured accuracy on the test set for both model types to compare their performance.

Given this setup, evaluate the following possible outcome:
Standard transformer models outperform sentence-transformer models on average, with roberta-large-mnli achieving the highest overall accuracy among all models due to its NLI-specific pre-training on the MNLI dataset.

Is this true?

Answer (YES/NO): YES